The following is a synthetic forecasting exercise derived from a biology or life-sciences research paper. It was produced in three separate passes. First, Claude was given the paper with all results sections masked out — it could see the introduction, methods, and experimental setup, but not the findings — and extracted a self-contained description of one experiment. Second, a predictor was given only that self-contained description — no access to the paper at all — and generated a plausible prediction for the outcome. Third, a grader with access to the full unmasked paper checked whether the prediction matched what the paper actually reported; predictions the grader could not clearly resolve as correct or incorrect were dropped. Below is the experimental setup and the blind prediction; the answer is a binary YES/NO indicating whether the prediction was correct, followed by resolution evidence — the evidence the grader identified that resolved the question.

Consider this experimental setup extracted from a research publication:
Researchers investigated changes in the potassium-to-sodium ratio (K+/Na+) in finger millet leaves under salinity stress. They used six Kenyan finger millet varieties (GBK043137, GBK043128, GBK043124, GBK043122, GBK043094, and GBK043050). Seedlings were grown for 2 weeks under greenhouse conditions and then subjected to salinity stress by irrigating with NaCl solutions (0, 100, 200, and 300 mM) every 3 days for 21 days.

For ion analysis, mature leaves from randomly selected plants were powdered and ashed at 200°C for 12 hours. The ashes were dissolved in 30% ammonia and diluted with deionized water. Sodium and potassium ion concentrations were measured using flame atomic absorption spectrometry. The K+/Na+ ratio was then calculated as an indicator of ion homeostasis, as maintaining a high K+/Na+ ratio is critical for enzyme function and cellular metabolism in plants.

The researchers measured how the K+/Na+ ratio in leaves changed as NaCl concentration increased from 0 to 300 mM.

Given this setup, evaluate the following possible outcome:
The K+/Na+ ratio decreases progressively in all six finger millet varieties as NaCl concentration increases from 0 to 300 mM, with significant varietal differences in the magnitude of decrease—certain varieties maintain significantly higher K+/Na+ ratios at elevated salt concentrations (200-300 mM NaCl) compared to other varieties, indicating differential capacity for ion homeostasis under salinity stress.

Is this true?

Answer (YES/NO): YES